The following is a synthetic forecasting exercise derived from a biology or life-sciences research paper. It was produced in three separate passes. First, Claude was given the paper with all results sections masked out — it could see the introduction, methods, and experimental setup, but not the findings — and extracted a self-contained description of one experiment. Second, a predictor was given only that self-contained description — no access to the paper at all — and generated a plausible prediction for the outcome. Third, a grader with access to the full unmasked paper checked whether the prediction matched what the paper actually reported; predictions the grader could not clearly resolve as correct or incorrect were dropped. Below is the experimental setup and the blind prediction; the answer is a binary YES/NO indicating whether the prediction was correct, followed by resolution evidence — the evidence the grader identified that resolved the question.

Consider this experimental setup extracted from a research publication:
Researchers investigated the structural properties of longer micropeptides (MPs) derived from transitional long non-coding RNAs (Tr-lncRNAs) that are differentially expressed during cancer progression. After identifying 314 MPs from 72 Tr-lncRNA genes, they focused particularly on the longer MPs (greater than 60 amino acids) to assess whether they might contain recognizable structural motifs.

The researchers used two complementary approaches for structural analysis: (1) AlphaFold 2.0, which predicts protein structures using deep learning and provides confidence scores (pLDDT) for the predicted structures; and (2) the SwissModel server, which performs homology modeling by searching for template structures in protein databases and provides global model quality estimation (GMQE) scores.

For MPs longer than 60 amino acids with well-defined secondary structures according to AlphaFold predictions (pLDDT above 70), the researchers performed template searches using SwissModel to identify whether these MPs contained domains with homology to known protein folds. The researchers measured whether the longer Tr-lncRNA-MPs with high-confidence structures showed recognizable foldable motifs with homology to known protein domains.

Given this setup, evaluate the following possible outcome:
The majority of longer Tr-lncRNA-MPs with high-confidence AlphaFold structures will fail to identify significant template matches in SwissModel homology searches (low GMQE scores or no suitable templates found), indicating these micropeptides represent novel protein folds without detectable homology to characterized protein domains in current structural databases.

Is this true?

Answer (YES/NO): NO